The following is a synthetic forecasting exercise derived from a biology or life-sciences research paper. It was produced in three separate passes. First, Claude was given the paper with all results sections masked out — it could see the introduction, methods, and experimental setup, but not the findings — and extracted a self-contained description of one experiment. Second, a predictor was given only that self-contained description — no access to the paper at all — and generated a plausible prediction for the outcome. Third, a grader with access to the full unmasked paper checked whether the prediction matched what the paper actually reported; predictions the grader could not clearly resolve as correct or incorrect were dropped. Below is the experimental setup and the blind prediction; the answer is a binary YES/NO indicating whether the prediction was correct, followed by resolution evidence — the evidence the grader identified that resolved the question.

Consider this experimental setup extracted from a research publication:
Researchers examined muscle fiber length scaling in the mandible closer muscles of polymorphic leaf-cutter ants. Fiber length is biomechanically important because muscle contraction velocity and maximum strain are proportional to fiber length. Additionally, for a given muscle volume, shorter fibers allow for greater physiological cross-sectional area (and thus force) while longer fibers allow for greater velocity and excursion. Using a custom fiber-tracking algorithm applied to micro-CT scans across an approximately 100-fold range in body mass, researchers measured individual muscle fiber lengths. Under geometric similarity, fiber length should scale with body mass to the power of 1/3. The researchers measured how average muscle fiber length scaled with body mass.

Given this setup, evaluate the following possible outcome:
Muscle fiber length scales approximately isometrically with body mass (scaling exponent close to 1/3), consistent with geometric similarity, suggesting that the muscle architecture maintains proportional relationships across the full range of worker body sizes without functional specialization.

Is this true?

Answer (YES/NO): YES